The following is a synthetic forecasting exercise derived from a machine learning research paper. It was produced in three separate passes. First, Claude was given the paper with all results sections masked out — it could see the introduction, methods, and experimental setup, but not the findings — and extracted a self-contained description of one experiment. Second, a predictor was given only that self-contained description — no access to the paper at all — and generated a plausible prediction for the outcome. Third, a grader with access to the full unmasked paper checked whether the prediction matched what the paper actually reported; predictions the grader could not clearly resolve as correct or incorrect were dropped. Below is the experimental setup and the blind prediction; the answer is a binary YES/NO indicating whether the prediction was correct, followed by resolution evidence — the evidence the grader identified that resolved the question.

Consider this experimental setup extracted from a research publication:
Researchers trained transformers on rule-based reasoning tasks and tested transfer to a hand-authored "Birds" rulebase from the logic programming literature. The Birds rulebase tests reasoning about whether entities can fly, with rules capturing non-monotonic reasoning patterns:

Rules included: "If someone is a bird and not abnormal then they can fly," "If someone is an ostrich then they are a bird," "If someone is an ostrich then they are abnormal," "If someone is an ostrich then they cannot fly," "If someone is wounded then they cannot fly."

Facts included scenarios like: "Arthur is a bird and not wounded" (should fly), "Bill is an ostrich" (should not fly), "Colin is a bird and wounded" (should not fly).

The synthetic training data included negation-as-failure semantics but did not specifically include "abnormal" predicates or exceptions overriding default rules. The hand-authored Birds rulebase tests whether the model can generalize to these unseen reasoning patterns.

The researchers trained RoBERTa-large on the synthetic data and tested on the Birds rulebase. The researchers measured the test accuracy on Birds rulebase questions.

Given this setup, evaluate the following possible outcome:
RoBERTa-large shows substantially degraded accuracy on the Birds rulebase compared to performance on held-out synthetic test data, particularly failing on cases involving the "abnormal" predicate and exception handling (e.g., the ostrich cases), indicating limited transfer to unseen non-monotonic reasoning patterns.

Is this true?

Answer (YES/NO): NO